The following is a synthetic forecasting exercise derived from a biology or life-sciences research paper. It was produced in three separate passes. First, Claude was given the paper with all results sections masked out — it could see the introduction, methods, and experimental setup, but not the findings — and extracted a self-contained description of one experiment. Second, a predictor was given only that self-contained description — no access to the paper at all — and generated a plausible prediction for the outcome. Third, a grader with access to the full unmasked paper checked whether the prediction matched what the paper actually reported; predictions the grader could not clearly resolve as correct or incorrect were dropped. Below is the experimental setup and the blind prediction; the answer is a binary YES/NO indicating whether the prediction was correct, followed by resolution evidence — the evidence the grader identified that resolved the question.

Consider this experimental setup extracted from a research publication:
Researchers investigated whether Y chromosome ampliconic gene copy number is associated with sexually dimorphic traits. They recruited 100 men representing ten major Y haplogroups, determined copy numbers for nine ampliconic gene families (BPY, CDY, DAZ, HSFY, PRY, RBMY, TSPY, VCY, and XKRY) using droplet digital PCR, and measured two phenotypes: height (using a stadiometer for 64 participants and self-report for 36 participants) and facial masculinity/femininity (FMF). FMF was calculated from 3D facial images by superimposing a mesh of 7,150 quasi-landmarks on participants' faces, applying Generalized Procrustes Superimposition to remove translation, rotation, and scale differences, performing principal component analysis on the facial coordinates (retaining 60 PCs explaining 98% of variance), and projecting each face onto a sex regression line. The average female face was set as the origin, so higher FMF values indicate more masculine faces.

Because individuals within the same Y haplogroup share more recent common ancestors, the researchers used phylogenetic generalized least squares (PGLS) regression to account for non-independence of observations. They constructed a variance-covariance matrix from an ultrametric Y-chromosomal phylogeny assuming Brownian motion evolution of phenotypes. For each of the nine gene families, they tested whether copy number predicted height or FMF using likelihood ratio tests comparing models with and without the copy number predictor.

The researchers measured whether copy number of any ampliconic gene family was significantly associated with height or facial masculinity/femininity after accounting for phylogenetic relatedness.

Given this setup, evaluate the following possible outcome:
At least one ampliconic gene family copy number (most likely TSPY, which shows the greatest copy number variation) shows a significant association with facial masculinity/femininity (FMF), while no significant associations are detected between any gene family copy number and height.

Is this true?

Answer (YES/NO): NO